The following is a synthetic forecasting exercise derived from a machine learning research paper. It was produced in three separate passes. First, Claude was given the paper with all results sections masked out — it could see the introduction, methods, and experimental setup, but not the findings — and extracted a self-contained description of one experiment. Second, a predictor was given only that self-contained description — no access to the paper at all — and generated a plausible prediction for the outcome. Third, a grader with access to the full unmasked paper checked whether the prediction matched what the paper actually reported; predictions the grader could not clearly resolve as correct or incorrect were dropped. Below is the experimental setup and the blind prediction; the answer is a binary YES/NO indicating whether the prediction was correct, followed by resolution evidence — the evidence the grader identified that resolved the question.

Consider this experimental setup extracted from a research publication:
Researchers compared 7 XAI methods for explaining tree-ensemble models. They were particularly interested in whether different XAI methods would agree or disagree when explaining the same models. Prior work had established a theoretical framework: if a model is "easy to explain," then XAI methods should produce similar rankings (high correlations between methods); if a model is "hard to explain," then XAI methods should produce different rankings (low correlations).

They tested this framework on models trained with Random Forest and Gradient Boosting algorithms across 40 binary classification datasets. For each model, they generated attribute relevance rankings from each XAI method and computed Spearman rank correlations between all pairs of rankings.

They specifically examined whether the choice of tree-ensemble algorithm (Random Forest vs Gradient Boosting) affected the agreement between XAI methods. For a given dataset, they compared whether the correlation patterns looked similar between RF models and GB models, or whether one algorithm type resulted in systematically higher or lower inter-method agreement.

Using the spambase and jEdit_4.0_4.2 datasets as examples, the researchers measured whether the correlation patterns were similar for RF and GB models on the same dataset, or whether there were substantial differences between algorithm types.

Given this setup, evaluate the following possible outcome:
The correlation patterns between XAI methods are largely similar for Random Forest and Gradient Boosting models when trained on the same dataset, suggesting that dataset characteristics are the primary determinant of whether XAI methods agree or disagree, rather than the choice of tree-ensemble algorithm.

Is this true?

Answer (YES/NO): YES